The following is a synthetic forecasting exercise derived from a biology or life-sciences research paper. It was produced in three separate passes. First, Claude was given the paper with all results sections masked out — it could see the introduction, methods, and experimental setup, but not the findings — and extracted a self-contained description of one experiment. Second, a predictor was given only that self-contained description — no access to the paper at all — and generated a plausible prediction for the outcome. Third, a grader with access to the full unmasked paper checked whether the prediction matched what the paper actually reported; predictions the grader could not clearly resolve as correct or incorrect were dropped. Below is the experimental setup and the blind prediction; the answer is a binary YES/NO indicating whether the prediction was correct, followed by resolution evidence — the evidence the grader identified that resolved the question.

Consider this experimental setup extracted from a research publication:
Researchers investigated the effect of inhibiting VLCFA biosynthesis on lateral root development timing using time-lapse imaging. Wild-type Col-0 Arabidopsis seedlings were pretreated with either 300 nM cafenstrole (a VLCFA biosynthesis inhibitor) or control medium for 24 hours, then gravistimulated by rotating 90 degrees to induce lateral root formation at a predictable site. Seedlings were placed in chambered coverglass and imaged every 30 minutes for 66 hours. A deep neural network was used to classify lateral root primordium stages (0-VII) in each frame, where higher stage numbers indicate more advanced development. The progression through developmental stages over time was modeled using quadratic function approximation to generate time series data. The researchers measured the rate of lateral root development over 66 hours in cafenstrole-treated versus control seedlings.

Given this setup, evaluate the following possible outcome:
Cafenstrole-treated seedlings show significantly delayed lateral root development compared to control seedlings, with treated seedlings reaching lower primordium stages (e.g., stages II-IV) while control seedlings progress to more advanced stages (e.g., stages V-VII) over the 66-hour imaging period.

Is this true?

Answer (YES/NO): NO